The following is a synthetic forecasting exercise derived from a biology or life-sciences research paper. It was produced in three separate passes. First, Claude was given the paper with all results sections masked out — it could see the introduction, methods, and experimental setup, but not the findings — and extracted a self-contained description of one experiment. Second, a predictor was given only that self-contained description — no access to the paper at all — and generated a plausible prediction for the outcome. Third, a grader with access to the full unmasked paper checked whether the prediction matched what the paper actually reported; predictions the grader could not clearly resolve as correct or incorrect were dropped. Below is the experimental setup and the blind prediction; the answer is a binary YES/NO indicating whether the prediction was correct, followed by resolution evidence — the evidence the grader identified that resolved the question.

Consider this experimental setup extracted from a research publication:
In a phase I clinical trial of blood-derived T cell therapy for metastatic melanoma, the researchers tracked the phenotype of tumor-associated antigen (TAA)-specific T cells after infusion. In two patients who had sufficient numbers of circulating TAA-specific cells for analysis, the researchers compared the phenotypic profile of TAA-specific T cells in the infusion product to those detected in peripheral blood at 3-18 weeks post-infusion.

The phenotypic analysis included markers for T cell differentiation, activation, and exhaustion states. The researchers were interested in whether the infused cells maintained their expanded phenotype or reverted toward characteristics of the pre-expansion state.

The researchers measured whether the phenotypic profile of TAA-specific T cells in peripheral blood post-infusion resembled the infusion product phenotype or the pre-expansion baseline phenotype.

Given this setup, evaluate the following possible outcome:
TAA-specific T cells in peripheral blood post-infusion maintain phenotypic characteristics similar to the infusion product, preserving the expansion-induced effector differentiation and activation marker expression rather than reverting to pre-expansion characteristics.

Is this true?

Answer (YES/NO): NO